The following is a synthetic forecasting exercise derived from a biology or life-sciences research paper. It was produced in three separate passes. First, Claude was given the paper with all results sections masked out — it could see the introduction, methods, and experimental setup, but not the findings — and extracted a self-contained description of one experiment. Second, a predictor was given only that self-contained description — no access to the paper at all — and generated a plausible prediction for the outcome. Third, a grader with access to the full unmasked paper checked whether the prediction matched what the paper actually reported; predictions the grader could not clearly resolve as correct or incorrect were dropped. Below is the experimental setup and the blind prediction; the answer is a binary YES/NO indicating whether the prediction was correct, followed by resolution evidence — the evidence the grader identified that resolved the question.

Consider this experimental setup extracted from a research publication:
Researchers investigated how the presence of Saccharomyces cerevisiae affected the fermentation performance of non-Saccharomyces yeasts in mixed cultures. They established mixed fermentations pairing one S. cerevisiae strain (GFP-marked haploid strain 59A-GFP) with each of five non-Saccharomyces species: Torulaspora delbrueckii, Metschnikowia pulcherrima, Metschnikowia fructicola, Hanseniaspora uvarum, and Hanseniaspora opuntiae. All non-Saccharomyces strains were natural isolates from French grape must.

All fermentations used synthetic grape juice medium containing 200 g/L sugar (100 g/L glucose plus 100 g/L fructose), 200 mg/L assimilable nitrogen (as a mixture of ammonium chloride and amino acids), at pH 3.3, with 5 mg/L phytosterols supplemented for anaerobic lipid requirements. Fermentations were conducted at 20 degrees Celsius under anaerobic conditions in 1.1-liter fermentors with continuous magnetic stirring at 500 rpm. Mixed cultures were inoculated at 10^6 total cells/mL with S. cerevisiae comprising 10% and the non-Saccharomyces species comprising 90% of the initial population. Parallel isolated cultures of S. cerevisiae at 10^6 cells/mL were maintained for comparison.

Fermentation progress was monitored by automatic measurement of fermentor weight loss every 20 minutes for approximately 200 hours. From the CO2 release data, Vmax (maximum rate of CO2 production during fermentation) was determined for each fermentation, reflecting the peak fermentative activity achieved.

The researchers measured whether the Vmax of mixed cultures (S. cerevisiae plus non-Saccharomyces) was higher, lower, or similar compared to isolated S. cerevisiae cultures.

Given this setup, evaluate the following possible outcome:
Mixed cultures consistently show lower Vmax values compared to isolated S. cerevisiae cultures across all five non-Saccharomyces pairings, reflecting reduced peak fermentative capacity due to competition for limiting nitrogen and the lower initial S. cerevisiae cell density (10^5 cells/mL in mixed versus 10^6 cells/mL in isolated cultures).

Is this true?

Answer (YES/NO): YES